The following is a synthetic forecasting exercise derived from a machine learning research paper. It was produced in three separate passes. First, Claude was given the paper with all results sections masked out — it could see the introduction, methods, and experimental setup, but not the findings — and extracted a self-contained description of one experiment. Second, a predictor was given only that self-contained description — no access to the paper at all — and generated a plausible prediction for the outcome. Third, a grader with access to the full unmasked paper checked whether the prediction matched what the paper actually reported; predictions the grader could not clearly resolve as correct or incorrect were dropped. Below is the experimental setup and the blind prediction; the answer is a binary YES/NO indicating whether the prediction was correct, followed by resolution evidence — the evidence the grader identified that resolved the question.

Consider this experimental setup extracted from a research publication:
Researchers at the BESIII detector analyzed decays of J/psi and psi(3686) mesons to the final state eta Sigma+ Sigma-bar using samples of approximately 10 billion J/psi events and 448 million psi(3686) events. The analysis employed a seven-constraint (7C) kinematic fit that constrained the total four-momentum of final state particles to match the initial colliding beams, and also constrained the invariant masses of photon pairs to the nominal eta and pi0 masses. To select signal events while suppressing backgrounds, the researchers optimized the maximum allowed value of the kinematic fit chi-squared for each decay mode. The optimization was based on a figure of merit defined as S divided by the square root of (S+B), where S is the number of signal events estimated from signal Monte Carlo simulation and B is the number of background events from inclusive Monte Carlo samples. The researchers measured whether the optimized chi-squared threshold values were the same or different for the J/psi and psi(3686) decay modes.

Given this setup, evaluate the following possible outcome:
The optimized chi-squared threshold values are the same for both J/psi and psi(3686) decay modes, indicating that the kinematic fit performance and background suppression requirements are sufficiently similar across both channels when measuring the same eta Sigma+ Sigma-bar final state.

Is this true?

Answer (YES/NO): NO